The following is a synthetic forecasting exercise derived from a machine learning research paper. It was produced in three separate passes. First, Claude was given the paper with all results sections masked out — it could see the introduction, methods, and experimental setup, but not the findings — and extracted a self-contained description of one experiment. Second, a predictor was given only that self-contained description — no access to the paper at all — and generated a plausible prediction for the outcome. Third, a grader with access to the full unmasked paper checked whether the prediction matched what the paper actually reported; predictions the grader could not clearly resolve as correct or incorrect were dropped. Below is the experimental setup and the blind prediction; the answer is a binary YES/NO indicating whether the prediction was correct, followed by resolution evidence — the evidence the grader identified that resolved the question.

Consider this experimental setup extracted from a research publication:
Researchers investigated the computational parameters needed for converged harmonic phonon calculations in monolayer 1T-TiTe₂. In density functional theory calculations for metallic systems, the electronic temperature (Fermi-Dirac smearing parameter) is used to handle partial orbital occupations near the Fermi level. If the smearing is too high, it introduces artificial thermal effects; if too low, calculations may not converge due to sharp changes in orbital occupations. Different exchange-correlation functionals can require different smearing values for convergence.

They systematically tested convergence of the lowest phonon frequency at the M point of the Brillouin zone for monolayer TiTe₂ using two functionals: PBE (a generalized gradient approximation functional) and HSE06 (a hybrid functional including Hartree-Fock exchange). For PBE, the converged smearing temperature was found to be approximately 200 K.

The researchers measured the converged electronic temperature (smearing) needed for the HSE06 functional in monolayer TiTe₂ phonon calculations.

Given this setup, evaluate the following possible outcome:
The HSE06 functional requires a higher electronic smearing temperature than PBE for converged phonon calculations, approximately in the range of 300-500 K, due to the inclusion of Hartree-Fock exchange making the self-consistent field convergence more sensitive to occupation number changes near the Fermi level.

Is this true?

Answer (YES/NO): NO